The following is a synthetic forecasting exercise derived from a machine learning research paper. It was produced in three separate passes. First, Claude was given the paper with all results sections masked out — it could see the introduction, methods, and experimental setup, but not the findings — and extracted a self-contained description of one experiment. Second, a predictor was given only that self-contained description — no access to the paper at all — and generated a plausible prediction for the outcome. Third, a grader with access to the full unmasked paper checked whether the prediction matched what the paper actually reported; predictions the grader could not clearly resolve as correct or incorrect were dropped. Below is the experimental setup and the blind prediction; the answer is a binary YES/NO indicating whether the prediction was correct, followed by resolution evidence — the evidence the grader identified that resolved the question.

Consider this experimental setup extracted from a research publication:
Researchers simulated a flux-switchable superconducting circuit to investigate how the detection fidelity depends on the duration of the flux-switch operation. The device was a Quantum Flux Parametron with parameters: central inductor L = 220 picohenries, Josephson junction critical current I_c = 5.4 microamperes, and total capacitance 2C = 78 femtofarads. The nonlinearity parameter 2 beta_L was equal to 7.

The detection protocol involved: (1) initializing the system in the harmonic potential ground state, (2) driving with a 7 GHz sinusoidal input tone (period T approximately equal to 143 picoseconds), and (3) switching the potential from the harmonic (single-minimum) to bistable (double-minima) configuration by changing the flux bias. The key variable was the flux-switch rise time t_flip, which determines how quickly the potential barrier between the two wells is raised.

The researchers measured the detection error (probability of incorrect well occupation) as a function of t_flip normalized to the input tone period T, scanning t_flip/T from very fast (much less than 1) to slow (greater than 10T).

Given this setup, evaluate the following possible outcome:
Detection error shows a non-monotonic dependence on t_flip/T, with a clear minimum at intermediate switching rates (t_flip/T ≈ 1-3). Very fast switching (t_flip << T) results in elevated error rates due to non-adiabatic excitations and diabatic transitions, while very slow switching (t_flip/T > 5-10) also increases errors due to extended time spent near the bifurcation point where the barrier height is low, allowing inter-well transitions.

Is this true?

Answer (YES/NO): NO